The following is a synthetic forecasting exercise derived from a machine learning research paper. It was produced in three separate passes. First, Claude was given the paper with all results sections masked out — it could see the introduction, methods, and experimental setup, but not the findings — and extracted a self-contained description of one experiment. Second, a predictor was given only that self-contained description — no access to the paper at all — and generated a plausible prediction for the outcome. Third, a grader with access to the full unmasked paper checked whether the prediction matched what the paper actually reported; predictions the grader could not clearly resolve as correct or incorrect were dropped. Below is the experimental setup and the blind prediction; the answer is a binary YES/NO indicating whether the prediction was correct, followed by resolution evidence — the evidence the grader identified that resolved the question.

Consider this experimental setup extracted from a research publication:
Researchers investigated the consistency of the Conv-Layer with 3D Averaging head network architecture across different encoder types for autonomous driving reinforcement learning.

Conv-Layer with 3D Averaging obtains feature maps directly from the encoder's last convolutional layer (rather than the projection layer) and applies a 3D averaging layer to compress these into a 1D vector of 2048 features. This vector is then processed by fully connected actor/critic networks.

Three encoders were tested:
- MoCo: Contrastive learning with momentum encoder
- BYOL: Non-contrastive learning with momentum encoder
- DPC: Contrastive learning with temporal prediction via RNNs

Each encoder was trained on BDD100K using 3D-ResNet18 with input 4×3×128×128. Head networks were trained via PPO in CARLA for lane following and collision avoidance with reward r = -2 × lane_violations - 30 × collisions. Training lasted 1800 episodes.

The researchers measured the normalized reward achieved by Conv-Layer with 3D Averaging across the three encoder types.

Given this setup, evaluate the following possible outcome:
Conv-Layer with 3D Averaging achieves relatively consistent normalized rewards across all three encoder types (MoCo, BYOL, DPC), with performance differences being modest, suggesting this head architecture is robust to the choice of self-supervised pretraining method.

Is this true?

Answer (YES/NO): NO